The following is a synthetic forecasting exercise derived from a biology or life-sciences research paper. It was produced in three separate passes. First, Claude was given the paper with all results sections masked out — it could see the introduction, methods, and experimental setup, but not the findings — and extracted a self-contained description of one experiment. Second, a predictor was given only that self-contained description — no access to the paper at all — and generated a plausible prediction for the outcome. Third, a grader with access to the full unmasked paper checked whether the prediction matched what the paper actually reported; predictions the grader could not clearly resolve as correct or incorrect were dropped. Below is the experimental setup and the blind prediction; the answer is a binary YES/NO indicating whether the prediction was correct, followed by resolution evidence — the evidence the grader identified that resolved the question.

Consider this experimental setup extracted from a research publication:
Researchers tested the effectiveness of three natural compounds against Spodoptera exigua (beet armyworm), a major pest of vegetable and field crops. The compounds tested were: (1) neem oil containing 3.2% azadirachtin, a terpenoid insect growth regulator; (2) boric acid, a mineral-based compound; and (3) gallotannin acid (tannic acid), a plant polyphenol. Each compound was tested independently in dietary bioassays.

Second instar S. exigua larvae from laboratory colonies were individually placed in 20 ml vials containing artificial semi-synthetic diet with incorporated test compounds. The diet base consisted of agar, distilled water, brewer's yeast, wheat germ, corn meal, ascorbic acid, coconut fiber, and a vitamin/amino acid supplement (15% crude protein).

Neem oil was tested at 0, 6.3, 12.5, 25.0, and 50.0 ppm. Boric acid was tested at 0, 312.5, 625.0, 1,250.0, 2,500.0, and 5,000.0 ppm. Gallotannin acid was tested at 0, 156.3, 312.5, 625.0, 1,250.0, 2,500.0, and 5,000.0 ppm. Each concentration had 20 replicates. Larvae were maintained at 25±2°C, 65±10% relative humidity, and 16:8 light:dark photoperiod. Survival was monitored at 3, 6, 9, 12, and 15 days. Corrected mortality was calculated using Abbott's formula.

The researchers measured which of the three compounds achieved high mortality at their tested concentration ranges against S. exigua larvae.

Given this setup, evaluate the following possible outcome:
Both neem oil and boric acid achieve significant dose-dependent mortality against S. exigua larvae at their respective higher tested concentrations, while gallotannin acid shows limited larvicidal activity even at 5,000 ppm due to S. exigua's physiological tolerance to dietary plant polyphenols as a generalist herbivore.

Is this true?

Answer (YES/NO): NO